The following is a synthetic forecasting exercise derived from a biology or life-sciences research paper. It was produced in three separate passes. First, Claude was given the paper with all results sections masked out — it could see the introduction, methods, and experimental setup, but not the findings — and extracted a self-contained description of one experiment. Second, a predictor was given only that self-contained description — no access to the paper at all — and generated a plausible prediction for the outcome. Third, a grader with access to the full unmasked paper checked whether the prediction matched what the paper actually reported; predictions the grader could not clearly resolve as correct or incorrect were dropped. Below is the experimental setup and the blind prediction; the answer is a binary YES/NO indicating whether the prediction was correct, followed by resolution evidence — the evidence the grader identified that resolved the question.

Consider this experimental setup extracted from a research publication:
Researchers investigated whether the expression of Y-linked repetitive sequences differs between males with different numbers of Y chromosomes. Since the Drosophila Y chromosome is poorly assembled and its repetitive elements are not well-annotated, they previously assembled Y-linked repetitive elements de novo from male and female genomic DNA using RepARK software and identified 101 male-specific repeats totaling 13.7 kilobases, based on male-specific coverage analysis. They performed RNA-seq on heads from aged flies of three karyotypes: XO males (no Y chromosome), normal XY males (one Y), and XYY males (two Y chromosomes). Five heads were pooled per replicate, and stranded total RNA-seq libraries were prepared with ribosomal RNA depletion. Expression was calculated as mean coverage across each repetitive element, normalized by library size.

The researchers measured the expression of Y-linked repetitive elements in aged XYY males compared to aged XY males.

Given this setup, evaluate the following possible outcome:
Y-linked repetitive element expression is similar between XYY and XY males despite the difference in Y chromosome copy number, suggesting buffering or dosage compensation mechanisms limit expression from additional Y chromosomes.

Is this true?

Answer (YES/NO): NO